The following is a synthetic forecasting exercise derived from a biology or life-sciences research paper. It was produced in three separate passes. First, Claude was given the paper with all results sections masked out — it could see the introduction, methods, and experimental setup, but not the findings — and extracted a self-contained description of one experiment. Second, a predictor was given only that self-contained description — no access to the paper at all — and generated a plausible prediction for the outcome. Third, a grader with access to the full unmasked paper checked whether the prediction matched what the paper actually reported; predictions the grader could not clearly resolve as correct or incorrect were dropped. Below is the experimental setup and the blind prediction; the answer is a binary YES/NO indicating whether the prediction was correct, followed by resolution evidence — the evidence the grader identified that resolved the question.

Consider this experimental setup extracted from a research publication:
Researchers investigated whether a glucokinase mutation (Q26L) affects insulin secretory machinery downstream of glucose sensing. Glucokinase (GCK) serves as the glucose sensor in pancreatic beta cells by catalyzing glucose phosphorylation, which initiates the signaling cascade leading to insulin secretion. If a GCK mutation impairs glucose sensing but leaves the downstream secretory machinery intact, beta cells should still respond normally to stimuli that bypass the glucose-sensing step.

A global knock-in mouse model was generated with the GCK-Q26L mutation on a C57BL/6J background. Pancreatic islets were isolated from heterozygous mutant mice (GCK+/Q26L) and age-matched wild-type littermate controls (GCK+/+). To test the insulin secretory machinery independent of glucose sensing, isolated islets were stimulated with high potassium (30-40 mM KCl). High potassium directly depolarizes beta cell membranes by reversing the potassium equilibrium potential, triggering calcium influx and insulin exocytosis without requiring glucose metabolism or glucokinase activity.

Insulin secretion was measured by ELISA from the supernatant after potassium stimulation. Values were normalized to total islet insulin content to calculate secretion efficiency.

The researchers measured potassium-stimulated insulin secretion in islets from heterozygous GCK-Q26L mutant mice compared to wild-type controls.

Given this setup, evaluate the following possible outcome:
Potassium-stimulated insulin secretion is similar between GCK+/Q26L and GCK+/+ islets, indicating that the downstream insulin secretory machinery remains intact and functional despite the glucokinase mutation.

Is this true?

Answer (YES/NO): YES